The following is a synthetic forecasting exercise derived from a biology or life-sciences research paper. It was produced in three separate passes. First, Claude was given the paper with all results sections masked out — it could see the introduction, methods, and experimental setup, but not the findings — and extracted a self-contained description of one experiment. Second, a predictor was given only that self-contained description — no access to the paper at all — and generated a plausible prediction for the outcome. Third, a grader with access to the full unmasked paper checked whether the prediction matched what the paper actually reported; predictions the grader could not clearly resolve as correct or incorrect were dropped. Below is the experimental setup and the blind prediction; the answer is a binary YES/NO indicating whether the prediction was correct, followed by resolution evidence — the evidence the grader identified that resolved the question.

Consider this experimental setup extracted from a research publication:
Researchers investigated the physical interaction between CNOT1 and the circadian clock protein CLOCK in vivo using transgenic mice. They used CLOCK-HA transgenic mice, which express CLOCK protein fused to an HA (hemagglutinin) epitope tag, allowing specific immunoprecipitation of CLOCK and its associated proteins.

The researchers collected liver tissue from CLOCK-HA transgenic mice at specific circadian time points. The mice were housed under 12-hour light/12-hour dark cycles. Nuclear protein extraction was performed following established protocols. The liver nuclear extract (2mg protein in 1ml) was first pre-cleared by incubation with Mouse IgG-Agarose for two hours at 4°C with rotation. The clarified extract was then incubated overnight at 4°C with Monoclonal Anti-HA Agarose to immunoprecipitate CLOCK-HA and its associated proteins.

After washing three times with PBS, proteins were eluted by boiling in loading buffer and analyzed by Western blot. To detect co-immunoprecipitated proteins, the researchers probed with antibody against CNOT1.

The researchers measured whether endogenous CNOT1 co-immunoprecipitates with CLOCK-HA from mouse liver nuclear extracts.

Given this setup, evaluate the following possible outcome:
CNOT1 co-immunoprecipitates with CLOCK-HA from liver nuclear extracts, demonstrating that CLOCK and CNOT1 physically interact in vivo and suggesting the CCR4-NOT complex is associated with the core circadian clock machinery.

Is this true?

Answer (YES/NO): YES